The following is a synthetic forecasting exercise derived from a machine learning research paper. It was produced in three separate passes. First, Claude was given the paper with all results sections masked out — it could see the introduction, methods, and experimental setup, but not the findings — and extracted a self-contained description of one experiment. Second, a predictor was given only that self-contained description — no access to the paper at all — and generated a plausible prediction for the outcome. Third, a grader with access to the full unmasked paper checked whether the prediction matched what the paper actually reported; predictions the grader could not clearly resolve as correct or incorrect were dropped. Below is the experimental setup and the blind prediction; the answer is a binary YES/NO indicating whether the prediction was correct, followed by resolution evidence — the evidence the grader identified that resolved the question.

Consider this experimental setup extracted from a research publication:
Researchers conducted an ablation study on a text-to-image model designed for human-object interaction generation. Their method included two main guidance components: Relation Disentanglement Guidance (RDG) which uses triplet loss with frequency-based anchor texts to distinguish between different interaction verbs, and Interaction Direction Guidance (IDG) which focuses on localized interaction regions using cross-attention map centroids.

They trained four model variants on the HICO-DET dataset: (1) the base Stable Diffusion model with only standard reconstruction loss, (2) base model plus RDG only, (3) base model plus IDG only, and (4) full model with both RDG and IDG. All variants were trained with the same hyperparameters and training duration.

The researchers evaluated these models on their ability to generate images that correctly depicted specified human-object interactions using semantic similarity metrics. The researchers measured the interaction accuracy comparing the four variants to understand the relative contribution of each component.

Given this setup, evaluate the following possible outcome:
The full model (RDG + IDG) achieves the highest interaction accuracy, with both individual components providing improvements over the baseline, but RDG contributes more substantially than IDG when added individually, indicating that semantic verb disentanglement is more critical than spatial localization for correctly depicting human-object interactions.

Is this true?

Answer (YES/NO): NO